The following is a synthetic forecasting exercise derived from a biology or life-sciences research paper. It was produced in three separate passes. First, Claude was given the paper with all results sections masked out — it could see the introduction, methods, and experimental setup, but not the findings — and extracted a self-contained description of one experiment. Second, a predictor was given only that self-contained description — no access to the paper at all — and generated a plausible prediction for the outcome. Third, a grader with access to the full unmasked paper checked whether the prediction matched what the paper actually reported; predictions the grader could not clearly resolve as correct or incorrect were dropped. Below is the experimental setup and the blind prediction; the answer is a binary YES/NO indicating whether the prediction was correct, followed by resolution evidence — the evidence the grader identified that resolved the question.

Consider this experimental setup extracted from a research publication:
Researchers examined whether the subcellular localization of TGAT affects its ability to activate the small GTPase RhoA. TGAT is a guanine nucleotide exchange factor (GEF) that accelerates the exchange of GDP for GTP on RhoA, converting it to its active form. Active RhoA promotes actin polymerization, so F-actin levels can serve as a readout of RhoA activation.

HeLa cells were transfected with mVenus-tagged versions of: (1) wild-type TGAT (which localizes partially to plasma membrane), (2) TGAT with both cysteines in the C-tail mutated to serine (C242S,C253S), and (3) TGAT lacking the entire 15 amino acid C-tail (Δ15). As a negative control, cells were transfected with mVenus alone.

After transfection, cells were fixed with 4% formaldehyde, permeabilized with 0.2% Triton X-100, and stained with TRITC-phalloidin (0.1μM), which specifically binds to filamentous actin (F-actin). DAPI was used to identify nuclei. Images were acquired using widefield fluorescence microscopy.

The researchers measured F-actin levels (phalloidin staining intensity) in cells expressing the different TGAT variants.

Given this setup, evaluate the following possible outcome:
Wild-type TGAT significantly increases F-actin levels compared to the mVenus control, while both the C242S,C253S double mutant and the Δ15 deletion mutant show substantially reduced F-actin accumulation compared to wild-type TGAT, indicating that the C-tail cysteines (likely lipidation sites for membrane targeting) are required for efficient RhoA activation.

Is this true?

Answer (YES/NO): NO